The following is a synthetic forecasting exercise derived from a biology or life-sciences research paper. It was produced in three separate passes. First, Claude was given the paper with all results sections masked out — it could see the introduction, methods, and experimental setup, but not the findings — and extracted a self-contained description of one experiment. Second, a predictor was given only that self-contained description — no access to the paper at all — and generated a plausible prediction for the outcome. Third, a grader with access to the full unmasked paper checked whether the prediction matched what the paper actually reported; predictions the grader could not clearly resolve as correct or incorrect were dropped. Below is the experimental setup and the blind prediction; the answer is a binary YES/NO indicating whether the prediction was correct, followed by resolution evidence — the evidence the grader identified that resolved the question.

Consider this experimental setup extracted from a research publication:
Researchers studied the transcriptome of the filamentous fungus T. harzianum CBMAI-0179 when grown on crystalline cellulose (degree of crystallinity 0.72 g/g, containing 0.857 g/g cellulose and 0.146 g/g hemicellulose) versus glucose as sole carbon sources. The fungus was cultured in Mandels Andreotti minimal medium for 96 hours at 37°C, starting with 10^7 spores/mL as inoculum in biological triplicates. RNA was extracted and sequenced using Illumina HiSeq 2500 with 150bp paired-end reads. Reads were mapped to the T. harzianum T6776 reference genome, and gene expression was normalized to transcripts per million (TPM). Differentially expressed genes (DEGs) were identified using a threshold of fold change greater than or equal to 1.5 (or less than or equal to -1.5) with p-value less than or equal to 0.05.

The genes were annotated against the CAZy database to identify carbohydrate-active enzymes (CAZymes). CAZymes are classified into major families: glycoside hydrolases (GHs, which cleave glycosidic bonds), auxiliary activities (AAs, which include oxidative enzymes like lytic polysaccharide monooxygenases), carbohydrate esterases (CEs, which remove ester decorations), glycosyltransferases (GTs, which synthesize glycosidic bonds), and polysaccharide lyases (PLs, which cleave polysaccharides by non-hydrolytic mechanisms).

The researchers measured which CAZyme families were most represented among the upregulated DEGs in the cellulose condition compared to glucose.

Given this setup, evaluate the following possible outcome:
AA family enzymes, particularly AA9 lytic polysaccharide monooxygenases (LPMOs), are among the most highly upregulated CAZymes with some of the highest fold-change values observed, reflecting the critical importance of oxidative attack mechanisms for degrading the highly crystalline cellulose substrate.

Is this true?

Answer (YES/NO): NO